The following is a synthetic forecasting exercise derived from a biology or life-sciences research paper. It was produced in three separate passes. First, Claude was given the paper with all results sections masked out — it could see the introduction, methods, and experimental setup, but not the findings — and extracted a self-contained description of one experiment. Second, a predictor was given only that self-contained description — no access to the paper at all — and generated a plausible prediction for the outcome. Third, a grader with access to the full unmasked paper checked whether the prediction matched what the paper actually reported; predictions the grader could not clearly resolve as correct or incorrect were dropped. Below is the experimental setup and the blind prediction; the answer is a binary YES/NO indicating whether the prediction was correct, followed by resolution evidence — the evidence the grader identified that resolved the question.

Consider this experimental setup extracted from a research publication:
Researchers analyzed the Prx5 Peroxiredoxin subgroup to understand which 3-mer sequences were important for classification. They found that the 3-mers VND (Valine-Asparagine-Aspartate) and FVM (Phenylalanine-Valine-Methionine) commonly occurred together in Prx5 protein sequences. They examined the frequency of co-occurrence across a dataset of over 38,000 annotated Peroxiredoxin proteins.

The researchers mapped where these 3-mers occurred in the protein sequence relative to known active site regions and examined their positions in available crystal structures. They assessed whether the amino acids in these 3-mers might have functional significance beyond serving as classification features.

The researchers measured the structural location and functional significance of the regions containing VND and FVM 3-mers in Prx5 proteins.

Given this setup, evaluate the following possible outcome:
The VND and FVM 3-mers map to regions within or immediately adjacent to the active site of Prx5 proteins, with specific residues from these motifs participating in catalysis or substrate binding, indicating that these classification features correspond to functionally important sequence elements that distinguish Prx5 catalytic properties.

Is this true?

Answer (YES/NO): NO